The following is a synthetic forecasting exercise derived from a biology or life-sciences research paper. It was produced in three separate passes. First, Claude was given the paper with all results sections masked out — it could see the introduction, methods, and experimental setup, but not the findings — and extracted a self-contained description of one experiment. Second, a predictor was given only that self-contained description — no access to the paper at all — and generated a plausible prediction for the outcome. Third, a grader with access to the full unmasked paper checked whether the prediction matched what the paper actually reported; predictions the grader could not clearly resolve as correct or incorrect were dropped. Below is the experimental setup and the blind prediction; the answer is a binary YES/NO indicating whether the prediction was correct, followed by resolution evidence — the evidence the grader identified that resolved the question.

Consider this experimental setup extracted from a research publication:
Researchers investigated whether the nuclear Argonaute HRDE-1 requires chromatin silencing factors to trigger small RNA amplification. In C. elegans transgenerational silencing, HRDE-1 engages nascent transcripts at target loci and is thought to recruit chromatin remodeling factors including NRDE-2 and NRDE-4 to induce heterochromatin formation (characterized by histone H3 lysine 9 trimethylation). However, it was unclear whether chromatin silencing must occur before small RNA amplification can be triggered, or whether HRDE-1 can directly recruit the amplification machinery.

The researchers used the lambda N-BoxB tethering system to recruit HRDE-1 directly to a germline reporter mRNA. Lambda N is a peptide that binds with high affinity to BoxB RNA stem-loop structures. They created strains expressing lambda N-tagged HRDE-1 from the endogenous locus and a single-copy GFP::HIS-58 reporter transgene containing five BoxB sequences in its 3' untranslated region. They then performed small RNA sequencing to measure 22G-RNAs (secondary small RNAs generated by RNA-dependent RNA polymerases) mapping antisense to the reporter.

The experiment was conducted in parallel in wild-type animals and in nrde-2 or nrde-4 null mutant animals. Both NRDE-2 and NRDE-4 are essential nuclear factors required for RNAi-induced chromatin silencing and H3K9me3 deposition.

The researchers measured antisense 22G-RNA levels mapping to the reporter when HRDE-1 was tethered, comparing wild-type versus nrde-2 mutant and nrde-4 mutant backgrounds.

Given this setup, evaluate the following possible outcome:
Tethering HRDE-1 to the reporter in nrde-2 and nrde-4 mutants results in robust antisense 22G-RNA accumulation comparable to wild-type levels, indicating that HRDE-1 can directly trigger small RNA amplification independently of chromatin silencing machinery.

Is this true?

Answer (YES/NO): NO